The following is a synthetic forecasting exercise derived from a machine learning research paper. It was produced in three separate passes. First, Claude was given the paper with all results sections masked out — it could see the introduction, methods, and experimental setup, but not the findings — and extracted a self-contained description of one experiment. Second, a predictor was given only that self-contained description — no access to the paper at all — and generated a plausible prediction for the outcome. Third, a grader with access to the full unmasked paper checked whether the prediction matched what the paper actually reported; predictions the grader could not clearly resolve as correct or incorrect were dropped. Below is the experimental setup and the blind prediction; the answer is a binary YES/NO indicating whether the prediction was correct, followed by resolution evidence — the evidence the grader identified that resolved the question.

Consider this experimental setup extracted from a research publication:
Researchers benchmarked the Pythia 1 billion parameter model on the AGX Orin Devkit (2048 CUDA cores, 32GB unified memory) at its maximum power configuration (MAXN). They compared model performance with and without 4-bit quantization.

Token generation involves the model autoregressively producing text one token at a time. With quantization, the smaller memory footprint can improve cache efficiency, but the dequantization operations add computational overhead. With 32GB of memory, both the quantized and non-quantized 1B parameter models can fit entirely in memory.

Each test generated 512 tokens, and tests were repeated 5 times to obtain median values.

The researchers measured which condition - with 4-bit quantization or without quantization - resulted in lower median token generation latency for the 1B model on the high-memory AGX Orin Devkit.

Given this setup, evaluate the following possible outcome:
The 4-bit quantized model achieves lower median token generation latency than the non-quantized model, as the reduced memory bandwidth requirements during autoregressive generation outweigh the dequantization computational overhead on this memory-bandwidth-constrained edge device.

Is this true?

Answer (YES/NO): NO